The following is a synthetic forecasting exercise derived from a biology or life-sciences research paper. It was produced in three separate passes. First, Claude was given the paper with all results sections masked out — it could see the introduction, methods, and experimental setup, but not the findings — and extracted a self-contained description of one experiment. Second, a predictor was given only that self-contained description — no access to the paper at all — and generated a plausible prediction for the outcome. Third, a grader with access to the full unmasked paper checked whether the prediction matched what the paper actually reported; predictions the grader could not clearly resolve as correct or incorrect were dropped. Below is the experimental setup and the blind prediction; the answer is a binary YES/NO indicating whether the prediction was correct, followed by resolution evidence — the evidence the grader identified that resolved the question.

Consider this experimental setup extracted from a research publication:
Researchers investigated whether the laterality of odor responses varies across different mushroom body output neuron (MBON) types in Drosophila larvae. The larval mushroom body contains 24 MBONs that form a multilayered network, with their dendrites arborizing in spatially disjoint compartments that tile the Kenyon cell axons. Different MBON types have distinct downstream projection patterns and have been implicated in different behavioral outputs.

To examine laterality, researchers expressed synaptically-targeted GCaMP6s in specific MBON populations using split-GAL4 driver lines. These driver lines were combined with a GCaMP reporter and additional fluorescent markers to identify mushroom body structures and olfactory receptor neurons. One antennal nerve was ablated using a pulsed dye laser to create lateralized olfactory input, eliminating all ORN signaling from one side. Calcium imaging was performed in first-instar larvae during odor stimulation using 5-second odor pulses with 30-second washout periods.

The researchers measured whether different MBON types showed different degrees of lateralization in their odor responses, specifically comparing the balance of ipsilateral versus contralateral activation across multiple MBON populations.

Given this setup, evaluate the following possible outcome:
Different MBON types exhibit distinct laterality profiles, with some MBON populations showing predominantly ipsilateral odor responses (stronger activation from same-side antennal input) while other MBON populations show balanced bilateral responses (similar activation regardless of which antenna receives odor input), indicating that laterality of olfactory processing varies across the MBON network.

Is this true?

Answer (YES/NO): YES